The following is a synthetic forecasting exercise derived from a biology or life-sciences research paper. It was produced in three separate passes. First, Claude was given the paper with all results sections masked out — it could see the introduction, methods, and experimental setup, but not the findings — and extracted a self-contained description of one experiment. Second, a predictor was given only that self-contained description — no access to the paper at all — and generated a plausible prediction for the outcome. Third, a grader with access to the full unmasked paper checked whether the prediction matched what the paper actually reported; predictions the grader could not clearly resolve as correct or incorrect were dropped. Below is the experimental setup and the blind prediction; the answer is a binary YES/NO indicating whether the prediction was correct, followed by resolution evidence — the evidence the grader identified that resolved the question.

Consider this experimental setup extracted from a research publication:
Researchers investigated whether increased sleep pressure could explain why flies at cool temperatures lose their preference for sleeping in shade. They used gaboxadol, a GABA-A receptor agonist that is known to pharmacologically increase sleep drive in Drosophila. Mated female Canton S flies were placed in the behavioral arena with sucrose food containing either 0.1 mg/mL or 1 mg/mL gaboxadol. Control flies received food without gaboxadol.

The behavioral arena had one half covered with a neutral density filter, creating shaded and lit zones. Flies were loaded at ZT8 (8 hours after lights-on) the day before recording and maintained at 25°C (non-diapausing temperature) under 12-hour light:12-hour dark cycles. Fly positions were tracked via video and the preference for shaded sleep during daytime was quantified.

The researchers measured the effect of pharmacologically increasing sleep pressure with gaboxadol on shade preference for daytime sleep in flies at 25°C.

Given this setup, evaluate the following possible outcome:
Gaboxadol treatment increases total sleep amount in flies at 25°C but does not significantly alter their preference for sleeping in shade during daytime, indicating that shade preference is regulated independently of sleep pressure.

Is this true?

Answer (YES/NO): NO